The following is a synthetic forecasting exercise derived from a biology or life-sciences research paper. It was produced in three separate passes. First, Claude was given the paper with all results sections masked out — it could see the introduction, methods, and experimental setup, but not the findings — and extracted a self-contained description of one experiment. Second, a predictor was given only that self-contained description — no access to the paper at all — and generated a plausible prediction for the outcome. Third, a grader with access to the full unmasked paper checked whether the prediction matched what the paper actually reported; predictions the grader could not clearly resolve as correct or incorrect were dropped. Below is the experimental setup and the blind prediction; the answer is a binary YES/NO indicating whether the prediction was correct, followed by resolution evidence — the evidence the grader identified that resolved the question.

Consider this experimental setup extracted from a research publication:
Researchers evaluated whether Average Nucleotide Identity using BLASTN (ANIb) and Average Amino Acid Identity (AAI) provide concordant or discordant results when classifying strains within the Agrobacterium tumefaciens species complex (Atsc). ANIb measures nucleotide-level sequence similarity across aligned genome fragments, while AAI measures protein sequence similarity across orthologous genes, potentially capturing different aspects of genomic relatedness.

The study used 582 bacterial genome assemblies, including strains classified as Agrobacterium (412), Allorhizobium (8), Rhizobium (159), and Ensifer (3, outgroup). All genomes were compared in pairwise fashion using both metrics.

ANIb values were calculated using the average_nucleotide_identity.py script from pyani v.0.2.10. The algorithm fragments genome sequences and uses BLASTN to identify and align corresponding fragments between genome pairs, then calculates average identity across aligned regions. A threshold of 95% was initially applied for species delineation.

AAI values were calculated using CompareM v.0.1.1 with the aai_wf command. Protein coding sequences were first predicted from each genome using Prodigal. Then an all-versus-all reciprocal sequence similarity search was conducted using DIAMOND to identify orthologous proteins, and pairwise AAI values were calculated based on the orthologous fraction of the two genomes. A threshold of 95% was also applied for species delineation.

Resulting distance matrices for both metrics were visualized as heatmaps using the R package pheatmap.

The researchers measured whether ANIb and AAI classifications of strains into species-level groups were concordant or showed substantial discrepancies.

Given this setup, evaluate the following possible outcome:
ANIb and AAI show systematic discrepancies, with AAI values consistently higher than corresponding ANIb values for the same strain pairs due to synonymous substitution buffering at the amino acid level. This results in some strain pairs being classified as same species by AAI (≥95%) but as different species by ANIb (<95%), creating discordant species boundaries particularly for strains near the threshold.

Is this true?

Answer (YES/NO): NO